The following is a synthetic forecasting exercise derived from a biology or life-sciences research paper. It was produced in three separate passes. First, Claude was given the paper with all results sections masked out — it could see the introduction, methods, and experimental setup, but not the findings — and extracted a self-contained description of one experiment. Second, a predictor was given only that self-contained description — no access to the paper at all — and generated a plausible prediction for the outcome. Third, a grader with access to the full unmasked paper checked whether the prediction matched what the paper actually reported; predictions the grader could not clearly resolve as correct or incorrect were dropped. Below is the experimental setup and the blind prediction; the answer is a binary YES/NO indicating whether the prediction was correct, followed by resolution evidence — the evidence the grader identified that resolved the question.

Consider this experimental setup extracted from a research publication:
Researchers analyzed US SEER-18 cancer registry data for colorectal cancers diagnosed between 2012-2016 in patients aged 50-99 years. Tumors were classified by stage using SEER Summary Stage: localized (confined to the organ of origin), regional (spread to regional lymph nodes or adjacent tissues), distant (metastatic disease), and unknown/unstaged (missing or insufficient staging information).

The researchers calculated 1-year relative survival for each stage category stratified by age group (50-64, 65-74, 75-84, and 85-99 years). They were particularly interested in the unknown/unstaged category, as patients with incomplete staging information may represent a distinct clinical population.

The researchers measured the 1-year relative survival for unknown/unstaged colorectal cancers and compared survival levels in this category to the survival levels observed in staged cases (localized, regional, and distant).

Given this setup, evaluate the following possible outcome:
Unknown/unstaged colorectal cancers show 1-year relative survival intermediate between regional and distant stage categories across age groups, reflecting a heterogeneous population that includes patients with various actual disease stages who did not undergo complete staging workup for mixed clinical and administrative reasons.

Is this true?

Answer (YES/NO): NO